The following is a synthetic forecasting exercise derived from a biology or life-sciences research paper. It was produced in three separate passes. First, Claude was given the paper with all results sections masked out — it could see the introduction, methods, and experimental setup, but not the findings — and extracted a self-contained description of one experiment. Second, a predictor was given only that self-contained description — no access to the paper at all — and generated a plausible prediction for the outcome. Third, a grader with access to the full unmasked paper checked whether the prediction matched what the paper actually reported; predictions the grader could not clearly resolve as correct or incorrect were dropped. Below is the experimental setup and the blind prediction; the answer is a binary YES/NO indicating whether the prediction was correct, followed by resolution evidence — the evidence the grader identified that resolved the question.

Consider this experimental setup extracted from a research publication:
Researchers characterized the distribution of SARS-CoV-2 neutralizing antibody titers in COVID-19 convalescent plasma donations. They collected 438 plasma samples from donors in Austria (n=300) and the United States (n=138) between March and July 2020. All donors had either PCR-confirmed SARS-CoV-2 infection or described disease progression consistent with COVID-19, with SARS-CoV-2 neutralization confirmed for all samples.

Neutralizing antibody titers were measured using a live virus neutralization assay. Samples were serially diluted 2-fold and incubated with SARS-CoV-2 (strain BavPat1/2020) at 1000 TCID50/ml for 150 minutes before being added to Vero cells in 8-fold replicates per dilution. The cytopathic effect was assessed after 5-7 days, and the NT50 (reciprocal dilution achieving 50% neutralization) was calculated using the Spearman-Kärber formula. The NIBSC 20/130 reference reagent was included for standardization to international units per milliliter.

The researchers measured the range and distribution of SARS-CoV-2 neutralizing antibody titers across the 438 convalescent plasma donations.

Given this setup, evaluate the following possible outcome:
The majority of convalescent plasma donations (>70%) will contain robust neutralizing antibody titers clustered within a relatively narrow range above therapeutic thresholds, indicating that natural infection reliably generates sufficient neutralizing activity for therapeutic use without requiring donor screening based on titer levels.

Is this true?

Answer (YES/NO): NO